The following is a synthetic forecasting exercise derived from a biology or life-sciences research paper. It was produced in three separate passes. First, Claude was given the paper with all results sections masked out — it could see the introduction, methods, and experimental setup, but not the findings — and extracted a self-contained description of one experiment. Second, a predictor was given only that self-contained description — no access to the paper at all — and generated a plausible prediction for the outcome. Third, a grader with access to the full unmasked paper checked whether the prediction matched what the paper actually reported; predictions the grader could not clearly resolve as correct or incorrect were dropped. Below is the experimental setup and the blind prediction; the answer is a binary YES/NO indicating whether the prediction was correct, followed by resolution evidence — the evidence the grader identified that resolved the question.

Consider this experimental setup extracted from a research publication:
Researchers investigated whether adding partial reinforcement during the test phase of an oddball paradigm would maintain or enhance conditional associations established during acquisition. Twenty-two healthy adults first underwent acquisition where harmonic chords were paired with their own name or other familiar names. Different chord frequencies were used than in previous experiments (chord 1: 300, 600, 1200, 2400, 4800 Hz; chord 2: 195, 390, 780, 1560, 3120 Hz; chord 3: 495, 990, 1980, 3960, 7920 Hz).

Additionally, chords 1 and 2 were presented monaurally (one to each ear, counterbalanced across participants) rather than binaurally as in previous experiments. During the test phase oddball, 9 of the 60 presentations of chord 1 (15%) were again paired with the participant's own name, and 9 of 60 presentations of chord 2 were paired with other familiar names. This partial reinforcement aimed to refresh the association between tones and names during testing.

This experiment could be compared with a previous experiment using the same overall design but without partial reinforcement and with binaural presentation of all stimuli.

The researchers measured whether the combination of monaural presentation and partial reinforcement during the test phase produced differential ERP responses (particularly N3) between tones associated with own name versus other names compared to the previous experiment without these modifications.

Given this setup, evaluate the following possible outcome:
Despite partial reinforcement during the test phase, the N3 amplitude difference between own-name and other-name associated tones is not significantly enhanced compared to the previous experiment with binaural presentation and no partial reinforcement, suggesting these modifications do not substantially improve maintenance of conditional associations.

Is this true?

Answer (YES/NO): YES